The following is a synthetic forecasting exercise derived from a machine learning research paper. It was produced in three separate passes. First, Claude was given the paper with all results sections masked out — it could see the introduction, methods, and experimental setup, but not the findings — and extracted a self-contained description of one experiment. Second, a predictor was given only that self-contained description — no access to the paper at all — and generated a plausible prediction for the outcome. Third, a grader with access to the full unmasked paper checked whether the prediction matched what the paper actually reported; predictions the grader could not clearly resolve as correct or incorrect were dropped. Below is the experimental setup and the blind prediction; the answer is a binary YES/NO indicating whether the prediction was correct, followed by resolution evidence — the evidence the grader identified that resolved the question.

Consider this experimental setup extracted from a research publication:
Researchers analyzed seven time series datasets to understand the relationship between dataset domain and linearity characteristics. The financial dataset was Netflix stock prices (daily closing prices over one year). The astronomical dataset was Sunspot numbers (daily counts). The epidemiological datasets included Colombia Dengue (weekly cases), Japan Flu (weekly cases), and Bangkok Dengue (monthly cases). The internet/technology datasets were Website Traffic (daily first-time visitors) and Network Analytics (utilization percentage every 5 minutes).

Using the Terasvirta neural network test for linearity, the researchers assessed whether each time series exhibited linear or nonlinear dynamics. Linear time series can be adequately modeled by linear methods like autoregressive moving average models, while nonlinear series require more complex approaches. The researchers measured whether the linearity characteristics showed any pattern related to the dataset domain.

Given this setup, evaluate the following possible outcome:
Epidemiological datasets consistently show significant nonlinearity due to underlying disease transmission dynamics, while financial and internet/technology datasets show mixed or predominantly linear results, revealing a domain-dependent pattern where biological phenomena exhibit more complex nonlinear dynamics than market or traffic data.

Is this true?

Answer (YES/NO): NO